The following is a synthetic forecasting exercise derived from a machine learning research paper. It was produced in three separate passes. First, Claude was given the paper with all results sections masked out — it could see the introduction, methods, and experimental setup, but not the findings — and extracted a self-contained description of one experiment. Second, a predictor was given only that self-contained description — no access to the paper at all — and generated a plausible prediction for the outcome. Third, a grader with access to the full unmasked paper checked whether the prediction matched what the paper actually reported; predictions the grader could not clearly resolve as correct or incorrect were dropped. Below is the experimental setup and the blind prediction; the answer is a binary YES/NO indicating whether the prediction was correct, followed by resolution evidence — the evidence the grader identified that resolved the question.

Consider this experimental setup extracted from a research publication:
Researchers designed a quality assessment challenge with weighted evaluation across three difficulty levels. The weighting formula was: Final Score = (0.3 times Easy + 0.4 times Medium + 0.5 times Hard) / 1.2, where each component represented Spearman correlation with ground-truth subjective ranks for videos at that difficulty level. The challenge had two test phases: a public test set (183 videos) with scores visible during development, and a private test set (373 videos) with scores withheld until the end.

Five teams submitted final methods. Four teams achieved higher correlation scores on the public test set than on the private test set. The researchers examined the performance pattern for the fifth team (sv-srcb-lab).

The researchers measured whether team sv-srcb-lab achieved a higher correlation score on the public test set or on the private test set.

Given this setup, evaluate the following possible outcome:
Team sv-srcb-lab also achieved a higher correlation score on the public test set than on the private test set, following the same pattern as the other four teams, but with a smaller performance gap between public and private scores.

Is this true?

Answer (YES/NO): NO